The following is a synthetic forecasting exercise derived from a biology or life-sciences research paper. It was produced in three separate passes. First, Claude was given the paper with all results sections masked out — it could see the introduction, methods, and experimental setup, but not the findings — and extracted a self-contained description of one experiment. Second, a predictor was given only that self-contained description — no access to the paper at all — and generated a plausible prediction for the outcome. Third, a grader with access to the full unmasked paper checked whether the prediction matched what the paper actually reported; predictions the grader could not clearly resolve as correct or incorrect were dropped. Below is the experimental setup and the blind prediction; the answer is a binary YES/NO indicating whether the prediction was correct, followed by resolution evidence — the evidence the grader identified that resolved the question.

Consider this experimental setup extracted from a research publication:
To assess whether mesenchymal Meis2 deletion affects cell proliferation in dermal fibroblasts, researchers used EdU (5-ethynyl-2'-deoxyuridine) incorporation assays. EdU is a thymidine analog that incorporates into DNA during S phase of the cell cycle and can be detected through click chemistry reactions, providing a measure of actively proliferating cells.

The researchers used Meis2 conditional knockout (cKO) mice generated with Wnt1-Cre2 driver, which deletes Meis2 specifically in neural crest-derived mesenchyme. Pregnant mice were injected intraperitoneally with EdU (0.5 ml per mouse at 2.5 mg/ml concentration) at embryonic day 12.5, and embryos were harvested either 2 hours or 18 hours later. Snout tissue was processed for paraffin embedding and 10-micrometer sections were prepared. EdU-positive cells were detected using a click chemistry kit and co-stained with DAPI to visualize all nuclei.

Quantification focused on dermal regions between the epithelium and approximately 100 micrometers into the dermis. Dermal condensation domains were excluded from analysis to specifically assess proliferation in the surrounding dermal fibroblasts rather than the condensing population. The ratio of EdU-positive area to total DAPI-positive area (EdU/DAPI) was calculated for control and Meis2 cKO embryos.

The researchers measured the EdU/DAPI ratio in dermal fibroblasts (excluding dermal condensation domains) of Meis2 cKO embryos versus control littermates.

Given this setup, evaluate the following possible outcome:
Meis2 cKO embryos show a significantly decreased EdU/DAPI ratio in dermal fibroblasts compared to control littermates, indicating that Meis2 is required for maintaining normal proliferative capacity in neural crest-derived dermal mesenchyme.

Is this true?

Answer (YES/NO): YES